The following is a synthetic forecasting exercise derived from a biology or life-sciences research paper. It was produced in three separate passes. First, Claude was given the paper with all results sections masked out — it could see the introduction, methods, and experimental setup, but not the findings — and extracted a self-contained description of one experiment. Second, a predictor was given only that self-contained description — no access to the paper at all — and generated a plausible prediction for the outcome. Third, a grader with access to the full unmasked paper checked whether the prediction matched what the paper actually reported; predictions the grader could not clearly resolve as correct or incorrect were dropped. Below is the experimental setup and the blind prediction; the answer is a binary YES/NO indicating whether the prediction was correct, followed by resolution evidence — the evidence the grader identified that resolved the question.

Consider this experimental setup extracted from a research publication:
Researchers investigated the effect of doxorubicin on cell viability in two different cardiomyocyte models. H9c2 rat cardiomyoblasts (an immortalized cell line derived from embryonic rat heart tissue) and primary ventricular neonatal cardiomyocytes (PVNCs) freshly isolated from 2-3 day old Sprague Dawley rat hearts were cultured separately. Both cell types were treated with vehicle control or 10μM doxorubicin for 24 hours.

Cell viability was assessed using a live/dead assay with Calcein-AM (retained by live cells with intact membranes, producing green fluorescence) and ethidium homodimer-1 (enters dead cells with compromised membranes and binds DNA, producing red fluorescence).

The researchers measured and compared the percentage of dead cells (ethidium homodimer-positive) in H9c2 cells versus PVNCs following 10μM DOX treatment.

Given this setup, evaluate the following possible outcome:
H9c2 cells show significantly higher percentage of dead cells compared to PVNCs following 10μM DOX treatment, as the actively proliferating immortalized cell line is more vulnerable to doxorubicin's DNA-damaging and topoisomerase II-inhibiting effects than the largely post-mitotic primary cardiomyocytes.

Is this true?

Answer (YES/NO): YES